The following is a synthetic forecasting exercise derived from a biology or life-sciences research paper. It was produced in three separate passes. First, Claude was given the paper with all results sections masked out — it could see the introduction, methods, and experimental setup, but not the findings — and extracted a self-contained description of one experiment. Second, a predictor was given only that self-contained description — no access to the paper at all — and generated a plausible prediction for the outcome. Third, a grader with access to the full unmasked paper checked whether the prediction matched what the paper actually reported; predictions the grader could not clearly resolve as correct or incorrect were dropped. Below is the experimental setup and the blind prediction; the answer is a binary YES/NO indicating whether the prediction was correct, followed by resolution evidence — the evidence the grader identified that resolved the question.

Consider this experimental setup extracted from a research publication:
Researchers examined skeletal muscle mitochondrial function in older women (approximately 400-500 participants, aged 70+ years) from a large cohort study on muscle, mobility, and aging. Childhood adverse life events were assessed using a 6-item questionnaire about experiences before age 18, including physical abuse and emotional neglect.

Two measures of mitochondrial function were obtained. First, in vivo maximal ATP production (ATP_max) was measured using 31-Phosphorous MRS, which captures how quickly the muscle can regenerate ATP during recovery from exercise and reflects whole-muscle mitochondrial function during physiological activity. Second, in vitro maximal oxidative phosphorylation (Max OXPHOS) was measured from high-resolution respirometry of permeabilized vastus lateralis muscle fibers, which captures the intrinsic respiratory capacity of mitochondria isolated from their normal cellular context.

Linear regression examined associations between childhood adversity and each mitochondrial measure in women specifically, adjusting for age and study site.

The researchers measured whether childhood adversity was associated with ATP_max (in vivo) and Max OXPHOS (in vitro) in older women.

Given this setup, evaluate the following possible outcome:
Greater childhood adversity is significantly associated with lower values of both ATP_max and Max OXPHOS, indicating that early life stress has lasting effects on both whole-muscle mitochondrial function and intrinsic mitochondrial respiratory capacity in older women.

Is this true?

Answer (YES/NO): NO